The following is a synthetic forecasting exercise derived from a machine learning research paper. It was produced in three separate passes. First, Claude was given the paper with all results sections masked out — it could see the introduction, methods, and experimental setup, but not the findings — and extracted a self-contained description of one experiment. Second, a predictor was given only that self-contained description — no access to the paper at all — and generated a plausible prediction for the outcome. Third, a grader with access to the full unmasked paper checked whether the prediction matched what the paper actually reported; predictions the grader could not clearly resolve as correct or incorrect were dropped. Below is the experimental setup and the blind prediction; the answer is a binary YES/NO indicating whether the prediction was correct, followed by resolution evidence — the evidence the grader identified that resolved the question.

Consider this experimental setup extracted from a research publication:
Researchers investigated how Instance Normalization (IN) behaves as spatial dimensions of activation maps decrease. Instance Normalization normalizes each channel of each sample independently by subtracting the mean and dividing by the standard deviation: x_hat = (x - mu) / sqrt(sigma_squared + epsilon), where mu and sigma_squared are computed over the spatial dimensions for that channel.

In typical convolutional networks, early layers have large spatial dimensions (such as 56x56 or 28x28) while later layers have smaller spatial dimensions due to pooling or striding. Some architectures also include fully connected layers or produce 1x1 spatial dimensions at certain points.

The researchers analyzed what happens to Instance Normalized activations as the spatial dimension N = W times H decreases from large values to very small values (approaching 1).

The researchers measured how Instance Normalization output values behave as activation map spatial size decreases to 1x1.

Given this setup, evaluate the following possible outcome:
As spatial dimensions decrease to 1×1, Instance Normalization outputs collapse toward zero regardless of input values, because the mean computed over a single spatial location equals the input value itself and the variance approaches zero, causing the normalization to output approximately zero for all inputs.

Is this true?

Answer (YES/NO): YES